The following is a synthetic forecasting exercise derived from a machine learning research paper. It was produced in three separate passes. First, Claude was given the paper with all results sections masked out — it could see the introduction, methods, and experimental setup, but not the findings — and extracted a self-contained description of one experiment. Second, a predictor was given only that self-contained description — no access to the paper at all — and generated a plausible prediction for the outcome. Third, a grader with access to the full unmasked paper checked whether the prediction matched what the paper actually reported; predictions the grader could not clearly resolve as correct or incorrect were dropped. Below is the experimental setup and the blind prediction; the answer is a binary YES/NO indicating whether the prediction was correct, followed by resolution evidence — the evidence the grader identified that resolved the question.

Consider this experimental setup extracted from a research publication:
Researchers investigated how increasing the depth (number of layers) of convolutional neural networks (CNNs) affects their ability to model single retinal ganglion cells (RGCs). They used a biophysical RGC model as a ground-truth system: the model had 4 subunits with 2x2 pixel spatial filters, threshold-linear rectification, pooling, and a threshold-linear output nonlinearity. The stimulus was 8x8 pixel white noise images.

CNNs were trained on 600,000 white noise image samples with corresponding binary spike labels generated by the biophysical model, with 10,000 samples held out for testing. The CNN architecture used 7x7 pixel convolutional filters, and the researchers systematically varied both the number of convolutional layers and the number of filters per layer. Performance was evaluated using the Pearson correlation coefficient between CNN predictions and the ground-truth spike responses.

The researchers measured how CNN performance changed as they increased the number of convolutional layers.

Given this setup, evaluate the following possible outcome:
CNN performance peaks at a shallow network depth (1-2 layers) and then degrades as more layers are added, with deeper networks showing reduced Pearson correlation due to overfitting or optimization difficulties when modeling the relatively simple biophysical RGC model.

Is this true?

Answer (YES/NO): NO